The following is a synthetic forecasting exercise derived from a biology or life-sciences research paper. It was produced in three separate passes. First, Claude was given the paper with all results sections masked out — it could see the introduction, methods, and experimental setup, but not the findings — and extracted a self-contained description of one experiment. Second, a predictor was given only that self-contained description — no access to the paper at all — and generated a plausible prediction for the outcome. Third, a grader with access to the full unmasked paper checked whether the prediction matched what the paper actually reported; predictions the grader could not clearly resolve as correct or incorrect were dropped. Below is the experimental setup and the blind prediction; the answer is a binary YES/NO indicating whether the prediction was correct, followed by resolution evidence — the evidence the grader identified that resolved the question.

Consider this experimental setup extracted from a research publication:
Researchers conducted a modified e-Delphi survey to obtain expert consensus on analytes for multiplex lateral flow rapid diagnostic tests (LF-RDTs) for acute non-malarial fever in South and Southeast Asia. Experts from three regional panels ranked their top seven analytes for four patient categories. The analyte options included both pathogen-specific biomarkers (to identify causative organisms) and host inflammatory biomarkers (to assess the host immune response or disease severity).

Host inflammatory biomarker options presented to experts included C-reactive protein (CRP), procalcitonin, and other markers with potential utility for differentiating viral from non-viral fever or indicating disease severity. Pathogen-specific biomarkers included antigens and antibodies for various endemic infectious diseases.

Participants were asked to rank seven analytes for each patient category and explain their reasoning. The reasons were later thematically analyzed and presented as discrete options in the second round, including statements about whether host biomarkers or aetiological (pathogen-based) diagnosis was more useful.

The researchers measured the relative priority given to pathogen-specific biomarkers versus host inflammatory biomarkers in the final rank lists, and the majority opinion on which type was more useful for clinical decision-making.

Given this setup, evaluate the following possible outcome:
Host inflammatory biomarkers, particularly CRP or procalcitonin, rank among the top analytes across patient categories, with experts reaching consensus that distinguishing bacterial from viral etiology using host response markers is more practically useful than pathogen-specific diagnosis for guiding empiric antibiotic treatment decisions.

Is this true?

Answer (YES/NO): NO